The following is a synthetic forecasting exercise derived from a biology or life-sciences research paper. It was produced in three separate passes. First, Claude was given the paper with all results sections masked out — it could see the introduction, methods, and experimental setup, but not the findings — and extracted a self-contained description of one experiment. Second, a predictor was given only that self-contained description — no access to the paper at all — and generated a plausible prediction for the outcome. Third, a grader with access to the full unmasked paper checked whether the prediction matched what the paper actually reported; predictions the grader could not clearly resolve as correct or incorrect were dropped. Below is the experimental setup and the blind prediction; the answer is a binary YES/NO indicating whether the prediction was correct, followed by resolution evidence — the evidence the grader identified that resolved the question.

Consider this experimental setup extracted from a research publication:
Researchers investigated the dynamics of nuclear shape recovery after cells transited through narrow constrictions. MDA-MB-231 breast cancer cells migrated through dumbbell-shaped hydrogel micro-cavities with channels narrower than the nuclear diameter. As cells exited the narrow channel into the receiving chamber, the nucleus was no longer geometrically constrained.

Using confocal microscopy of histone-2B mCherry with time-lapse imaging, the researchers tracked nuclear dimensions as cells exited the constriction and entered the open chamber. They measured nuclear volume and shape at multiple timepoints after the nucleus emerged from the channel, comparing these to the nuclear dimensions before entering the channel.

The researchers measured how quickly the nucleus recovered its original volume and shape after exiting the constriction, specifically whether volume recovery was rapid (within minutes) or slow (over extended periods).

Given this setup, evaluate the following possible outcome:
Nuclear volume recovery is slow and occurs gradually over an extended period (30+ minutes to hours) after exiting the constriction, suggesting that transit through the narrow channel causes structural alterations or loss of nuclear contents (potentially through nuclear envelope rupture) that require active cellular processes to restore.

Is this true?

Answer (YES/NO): NO